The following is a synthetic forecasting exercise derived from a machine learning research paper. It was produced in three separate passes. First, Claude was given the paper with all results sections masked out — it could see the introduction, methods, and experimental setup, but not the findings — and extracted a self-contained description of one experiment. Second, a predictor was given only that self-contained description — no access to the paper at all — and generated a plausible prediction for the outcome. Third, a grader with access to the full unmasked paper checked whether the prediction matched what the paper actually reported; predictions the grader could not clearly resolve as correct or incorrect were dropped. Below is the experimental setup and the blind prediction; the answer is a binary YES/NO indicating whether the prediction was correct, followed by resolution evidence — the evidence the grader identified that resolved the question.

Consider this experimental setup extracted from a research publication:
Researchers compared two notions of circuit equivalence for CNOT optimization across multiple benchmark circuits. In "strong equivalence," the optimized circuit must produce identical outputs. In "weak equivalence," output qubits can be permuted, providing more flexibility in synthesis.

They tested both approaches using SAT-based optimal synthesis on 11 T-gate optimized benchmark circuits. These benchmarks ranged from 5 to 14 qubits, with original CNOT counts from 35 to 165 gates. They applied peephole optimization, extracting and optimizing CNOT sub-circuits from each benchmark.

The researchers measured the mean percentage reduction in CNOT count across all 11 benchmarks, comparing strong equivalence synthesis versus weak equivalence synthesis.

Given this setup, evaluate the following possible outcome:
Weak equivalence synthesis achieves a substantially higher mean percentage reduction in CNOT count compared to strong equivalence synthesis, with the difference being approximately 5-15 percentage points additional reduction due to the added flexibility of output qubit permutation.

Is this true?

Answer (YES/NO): NO